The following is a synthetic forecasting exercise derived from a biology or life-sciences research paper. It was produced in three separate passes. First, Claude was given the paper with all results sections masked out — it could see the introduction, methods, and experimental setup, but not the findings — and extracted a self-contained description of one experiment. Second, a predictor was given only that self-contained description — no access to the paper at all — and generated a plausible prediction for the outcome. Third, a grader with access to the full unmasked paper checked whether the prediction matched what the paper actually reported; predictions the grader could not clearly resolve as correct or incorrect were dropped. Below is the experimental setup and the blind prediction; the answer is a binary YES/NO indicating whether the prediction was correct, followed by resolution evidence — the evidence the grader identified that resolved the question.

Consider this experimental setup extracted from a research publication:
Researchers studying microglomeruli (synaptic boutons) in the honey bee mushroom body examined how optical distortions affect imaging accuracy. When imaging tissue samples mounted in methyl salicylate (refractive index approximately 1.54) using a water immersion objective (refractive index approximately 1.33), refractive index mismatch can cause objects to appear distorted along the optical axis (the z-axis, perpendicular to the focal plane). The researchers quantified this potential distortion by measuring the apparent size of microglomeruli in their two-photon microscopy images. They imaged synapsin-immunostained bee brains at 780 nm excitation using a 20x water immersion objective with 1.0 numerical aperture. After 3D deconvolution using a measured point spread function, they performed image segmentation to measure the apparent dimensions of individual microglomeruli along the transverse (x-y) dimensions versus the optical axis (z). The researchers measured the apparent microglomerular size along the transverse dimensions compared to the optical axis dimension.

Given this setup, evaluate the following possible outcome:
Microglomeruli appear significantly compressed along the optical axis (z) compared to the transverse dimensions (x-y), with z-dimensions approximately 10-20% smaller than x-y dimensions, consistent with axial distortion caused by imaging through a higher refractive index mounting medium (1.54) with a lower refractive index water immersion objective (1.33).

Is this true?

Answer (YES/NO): NO